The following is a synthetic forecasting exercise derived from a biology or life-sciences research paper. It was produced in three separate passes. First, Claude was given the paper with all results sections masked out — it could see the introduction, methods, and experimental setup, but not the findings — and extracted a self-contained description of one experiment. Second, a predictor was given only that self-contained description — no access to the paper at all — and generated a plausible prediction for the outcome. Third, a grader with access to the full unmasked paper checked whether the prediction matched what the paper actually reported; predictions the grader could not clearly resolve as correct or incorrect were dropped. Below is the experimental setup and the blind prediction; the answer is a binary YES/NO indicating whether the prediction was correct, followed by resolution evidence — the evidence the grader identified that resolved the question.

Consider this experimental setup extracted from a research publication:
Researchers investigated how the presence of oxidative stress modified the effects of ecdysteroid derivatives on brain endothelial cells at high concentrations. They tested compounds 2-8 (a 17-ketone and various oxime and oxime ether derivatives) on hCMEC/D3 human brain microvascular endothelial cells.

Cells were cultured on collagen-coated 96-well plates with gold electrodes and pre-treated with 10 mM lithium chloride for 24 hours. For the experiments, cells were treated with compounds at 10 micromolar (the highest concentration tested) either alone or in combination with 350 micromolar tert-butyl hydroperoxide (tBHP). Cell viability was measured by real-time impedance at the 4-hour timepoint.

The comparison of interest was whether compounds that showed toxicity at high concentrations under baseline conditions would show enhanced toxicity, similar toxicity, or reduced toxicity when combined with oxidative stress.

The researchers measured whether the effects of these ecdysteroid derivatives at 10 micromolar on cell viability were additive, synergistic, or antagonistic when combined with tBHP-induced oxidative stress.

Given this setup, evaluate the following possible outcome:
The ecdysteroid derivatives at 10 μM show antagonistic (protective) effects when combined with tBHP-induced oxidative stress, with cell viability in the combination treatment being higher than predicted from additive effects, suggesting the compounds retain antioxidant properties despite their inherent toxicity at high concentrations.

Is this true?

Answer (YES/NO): NO